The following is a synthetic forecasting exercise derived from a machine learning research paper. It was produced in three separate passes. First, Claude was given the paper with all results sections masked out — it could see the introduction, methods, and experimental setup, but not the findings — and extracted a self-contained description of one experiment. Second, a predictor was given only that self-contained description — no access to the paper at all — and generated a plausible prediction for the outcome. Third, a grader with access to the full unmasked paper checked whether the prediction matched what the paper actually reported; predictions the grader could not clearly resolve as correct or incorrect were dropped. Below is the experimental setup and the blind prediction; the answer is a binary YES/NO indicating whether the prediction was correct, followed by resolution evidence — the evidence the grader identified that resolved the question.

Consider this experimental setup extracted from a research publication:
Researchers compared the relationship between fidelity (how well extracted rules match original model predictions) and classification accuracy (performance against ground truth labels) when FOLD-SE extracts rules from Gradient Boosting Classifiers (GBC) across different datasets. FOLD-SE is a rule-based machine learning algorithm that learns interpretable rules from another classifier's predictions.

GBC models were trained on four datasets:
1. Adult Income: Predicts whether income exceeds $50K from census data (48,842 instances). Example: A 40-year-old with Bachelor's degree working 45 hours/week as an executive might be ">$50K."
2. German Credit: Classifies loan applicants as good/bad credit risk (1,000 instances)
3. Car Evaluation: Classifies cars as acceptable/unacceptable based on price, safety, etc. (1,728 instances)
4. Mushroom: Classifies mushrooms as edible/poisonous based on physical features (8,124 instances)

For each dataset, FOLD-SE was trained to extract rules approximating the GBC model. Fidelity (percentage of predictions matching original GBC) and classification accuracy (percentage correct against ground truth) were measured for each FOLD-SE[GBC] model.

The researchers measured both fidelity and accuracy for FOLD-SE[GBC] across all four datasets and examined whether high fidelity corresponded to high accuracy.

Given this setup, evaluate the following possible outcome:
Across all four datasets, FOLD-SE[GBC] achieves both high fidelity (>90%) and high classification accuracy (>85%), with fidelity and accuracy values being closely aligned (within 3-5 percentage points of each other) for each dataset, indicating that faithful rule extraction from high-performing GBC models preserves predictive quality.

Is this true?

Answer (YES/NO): NO